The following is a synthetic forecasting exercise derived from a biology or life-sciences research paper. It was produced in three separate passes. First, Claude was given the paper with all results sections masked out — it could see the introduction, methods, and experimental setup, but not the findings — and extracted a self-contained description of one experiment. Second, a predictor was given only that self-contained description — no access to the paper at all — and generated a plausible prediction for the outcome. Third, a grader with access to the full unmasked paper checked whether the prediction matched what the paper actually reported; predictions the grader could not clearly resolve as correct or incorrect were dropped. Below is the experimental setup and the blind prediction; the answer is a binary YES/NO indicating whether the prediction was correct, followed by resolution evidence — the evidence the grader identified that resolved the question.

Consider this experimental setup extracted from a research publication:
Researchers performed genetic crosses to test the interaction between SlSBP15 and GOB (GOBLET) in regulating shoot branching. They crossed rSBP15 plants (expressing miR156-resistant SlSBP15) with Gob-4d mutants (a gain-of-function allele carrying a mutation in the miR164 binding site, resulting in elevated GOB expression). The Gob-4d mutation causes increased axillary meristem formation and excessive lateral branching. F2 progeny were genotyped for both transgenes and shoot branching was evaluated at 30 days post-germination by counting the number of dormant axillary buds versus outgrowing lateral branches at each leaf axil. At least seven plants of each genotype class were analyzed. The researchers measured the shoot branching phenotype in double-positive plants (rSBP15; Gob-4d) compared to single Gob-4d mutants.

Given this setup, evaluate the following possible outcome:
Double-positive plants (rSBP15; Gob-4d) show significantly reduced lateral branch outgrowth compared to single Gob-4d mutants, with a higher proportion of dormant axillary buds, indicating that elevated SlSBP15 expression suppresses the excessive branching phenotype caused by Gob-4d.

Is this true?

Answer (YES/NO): YES